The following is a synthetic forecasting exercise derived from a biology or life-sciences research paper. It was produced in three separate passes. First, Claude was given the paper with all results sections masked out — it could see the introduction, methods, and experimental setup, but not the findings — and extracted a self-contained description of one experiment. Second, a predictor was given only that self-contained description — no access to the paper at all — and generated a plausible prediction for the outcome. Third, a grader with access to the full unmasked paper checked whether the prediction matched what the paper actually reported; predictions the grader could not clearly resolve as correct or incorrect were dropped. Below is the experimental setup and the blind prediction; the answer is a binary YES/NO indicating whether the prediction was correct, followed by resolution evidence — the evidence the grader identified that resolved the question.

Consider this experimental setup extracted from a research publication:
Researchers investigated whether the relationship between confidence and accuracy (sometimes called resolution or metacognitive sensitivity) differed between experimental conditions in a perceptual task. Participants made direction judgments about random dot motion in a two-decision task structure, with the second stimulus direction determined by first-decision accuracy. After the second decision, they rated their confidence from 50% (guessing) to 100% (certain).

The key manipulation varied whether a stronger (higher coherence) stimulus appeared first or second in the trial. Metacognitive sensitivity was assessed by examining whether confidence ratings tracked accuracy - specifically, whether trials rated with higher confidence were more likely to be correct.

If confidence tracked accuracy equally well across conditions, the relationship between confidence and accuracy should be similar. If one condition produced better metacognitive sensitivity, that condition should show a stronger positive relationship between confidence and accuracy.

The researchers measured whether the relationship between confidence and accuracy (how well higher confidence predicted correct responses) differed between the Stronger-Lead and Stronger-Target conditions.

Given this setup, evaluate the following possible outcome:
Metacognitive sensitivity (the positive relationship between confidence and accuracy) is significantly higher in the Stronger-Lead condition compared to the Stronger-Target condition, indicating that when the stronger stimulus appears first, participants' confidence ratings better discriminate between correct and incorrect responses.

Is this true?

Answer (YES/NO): YES